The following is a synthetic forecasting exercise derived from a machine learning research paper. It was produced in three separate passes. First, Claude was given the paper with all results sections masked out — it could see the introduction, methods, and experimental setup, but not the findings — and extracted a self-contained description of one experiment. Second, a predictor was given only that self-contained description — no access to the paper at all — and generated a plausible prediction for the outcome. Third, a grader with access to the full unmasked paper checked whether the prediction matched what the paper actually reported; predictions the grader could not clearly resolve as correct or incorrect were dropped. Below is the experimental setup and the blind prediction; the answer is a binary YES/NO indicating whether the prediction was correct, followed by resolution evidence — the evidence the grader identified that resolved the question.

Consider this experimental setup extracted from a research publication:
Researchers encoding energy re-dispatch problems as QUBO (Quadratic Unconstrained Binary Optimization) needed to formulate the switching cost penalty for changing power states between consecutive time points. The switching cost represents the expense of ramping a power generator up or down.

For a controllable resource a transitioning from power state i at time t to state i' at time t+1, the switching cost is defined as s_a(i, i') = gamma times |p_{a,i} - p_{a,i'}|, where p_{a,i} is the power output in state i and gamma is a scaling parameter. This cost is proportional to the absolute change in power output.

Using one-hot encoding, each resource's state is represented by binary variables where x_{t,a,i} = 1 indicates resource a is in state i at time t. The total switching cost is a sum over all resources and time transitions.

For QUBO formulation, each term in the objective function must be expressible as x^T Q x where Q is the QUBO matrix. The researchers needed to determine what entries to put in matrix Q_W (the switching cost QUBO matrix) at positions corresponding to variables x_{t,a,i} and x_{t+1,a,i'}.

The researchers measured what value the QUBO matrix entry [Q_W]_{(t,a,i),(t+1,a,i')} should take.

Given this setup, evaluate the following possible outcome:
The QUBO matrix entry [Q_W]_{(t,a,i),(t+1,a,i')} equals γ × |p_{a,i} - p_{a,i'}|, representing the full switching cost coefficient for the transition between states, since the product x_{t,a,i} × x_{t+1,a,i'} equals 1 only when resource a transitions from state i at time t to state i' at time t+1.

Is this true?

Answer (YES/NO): NO